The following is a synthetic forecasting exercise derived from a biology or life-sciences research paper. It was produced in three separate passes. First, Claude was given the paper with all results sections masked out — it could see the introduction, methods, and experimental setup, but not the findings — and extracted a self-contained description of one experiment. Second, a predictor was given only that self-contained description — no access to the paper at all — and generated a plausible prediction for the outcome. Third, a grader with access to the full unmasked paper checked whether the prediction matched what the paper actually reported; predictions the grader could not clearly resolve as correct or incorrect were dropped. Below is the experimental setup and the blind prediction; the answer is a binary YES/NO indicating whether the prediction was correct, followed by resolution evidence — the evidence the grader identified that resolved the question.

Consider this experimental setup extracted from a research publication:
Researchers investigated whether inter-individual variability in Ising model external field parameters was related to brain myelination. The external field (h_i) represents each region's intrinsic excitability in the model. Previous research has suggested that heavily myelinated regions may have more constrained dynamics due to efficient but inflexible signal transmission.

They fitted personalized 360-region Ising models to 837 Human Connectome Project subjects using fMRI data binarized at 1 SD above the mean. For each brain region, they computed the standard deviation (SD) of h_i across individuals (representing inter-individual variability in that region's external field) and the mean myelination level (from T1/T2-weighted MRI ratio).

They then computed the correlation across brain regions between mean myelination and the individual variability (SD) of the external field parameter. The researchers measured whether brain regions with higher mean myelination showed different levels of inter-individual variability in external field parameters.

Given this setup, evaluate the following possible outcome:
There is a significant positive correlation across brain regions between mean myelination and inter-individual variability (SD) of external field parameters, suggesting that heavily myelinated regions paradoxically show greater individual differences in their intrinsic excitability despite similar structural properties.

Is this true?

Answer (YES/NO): NO